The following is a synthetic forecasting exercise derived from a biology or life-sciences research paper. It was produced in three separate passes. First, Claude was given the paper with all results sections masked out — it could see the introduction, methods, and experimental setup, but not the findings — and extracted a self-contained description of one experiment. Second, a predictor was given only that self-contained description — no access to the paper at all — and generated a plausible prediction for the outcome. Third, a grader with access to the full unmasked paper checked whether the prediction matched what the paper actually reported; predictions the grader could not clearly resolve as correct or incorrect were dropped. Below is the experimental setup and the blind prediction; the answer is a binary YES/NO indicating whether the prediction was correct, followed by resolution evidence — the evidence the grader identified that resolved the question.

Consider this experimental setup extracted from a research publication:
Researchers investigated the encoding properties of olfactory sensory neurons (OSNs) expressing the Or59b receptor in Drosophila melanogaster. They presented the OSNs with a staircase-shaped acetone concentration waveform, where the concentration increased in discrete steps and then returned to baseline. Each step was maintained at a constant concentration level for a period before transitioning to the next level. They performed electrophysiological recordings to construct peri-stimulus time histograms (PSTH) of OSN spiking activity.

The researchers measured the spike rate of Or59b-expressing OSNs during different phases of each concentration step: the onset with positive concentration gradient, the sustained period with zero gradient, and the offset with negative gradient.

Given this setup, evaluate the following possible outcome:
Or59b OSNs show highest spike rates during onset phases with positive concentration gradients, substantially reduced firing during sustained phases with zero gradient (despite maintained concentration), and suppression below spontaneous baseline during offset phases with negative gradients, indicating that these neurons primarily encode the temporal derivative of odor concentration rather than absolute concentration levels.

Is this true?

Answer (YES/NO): NO